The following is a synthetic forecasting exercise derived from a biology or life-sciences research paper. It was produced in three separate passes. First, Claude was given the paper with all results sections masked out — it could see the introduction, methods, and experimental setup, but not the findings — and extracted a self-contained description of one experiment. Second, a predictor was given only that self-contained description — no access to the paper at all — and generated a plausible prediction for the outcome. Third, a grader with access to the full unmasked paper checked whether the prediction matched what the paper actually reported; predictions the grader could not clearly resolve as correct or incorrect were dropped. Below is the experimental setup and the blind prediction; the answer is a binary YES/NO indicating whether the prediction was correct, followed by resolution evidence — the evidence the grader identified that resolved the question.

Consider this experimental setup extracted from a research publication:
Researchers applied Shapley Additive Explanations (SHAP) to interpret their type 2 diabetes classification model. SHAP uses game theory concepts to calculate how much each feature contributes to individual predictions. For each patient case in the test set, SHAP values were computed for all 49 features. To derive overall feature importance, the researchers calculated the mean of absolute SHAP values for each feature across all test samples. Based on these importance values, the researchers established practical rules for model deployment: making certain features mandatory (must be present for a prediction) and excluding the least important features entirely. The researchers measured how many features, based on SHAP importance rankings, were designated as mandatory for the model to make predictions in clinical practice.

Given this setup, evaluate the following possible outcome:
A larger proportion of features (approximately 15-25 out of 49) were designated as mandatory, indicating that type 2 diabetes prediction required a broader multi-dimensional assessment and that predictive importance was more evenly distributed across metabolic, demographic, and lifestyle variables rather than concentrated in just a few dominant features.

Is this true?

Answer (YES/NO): NO